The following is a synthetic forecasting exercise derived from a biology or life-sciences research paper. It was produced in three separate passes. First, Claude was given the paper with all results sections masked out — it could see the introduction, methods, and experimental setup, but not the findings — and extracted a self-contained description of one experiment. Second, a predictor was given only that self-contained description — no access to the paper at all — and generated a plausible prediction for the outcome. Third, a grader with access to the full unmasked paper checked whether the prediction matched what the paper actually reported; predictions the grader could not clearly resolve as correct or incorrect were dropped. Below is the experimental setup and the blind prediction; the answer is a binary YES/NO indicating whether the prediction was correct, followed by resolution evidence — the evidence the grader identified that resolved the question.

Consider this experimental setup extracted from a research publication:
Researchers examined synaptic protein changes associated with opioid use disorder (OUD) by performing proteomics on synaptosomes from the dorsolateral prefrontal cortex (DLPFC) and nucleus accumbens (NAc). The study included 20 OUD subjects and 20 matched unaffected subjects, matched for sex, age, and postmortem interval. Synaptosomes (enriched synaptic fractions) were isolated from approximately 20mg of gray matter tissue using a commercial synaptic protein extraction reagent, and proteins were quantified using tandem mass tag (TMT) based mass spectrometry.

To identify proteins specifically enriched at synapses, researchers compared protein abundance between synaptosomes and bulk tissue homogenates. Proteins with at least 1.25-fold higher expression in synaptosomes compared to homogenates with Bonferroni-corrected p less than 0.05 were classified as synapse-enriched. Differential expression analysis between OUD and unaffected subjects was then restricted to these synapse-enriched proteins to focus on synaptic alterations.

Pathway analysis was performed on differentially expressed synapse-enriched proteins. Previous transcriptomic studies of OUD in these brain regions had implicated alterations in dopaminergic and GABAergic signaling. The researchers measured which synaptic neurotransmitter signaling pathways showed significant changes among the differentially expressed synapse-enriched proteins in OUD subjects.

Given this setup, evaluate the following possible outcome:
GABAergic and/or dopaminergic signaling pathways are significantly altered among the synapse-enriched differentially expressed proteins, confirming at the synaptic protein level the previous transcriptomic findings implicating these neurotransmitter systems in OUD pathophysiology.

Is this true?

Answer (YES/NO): YES